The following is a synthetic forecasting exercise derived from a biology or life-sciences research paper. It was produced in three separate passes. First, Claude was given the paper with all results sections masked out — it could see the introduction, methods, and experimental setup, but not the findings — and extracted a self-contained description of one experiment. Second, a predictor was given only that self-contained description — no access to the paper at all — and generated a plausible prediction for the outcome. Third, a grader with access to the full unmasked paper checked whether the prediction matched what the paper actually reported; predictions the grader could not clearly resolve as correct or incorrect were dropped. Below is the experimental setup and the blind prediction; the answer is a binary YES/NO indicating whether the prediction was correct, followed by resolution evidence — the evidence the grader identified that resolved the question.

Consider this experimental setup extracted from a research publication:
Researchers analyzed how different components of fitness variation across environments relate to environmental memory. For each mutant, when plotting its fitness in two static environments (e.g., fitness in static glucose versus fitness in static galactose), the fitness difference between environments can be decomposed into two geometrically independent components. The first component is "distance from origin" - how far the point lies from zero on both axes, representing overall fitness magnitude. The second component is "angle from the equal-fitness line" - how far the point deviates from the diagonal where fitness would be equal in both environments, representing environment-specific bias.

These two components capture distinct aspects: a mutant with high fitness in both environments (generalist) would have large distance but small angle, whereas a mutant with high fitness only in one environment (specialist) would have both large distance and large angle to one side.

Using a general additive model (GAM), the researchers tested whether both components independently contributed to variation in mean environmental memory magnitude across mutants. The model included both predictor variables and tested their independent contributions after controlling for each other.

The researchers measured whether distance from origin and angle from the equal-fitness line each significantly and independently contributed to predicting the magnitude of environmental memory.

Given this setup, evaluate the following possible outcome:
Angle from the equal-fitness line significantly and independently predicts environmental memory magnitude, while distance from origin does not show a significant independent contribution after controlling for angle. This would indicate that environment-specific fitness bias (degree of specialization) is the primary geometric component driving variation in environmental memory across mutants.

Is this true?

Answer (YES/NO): NO